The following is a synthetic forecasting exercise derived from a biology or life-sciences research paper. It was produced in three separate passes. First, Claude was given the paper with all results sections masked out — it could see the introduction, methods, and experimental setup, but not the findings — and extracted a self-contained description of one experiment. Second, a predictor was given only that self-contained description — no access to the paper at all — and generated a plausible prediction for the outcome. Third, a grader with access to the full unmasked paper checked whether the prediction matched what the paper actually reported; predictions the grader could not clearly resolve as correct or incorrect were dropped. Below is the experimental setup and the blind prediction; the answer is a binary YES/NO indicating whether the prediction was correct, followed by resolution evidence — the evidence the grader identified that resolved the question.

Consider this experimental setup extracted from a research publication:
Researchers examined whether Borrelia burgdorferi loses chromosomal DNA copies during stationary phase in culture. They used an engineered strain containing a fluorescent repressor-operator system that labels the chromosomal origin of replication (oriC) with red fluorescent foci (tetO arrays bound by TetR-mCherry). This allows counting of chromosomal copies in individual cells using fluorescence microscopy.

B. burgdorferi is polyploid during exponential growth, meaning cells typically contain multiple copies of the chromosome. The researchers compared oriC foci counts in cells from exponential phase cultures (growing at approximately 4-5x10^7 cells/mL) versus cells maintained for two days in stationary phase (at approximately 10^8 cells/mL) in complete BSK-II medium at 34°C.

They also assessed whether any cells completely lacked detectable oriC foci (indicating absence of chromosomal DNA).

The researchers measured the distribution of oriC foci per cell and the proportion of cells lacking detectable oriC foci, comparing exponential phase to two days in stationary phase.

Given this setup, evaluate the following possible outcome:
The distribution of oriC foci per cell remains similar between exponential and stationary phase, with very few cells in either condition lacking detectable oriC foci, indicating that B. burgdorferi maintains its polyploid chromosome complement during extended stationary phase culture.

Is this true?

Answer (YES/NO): NO